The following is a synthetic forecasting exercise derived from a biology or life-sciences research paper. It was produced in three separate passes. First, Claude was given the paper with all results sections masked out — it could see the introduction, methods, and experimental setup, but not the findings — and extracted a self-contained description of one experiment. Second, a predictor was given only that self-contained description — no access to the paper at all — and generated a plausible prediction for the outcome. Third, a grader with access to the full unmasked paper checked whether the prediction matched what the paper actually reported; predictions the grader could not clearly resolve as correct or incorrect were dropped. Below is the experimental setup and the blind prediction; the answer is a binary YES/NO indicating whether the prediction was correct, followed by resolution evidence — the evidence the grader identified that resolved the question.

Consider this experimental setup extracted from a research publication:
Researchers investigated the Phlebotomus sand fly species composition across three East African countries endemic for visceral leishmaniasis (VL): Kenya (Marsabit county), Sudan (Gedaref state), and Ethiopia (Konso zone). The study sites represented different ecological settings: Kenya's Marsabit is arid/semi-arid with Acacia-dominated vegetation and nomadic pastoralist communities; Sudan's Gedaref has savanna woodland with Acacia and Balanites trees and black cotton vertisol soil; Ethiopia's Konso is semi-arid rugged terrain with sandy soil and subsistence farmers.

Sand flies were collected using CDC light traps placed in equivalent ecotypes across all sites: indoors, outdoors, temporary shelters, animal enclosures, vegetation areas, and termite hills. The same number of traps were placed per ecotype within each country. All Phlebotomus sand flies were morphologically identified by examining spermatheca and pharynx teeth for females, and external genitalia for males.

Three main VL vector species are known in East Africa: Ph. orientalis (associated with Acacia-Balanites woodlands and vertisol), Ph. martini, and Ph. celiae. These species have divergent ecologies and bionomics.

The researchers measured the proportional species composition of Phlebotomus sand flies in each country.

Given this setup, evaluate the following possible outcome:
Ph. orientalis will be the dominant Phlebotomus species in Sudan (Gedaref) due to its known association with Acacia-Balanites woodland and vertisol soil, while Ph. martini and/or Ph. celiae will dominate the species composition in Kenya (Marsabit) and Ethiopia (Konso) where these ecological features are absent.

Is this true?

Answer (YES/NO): NO